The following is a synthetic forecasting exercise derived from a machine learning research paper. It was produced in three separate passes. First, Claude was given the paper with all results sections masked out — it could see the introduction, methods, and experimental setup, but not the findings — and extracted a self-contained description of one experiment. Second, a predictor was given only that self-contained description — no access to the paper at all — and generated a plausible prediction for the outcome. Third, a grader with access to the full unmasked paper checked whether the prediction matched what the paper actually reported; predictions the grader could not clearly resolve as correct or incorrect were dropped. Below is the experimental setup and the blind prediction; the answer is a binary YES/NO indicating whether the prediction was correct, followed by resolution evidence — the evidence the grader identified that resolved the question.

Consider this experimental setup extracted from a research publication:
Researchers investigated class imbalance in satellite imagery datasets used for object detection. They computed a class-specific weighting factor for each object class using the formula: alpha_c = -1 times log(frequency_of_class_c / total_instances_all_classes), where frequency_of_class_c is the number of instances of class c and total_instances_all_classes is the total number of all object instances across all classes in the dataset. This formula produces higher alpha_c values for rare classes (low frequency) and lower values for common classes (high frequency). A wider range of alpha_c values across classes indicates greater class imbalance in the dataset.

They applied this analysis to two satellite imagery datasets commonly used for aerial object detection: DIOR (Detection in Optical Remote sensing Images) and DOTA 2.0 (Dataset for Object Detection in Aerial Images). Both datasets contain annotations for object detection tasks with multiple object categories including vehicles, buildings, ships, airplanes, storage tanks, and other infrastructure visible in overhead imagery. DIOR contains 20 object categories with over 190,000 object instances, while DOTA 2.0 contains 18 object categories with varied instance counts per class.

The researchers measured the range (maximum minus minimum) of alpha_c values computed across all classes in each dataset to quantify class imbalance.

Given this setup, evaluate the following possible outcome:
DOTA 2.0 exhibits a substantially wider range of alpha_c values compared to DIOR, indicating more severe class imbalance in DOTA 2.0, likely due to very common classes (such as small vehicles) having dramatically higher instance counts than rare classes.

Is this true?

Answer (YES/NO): YES